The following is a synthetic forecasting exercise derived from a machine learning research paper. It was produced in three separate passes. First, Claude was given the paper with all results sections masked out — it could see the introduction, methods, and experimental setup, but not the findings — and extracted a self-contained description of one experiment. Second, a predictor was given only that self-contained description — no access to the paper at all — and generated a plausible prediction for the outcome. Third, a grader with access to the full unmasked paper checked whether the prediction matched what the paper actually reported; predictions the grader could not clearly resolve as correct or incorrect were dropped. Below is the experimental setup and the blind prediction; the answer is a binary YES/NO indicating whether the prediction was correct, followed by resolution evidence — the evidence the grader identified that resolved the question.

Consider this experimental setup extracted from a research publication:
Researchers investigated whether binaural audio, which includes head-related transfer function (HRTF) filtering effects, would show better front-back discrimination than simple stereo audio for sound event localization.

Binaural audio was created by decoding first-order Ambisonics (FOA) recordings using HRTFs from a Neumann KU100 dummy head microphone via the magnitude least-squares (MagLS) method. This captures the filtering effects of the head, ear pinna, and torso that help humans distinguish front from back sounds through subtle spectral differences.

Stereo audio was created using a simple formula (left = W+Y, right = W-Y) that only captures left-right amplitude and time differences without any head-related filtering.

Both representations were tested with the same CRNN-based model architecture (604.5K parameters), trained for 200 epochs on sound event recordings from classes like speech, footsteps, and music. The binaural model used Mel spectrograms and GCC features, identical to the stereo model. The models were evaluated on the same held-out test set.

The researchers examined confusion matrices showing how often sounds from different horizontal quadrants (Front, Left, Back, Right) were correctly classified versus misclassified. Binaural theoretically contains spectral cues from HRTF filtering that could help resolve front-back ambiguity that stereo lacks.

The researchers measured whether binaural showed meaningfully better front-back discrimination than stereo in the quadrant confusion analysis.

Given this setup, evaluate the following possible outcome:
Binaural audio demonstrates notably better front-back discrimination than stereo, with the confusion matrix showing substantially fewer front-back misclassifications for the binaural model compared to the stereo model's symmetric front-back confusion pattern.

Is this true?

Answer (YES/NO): YES